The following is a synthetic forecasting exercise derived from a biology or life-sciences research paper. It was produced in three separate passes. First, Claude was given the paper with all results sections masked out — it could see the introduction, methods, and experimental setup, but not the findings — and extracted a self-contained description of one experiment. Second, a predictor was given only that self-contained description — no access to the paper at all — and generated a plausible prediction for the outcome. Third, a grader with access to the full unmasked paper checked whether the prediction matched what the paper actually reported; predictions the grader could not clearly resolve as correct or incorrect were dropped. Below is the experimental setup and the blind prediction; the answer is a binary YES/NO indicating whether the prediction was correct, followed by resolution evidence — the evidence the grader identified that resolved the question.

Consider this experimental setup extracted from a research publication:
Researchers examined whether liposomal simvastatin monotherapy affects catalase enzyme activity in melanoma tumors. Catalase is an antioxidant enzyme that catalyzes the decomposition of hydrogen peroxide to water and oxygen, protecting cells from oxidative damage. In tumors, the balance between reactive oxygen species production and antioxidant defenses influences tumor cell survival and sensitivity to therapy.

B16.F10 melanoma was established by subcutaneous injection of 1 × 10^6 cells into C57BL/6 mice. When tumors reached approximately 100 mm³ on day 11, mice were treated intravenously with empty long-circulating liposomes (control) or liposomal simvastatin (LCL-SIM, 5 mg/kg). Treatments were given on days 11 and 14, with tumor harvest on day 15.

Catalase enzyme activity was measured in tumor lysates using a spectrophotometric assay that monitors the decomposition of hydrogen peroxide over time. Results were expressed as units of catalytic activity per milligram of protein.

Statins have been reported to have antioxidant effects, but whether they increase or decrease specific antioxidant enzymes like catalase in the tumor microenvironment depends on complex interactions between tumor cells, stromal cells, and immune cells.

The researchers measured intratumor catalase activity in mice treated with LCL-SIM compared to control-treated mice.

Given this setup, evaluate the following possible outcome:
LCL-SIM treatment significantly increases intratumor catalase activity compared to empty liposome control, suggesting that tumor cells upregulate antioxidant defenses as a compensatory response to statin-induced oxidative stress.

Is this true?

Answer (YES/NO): NO